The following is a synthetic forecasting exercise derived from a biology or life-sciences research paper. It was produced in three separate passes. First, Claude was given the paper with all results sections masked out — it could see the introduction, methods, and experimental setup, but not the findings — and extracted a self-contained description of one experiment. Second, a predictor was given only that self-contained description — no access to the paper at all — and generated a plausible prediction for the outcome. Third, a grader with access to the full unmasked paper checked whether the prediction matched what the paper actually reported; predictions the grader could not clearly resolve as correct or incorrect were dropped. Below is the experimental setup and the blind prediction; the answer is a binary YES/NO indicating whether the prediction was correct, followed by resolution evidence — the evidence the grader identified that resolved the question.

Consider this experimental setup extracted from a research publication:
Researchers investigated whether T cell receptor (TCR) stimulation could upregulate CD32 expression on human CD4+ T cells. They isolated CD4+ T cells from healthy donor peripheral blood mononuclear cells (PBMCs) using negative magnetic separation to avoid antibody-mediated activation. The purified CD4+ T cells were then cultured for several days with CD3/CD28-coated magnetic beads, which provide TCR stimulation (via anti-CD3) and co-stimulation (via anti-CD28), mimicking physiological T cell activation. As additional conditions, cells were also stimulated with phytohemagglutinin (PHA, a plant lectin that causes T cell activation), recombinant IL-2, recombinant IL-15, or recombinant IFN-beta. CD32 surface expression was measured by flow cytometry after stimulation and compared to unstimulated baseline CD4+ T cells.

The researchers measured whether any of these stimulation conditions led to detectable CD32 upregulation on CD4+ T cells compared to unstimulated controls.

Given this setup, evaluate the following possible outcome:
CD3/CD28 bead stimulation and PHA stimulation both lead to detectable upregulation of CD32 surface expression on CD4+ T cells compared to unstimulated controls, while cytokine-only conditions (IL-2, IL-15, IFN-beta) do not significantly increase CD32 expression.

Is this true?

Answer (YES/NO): NO